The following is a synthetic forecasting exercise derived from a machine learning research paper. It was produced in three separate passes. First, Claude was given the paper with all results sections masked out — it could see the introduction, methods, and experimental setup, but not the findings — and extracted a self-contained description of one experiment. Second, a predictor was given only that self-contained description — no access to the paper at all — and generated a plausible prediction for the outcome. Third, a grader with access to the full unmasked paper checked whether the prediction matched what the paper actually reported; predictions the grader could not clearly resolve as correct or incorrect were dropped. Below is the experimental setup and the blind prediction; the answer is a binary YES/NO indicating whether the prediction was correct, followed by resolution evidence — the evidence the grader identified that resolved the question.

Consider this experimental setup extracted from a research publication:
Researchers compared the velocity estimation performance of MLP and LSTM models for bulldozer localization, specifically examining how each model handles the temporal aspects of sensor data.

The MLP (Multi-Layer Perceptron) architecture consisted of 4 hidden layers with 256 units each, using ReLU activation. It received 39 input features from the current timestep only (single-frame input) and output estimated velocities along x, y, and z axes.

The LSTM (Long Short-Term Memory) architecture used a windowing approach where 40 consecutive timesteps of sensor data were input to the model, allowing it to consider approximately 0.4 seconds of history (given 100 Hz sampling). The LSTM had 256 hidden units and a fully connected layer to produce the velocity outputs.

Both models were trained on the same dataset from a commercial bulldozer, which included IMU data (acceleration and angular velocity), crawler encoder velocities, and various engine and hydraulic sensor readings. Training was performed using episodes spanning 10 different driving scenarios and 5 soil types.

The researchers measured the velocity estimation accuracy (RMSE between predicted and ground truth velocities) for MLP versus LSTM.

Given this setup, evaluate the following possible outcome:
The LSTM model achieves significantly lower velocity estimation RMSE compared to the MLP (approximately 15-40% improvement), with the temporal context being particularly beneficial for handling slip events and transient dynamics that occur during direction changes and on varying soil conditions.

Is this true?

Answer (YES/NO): NO